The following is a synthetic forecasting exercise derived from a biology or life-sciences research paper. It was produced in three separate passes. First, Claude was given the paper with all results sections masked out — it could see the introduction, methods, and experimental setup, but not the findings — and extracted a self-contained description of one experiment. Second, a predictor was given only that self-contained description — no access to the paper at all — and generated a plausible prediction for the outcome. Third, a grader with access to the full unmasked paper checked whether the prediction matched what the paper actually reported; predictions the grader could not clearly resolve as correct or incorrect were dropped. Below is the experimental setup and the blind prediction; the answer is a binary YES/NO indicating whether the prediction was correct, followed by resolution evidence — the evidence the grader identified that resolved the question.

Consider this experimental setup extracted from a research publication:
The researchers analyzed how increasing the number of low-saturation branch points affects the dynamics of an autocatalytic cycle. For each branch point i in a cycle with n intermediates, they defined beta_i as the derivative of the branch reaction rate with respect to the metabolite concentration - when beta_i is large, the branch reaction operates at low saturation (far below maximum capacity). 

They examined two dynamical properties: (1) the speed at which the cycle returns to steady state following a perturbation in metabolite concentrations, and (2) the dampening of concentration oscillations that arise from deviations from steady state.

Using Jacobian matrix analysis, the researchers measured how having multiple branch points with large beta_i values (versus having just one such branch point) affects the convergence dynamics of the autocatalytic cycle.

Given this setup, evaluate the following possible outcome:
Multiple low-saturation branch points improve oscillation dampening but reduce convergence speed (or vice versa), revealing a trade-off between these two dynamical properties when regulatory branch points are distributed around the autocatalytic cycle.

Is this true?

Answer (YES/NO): NO